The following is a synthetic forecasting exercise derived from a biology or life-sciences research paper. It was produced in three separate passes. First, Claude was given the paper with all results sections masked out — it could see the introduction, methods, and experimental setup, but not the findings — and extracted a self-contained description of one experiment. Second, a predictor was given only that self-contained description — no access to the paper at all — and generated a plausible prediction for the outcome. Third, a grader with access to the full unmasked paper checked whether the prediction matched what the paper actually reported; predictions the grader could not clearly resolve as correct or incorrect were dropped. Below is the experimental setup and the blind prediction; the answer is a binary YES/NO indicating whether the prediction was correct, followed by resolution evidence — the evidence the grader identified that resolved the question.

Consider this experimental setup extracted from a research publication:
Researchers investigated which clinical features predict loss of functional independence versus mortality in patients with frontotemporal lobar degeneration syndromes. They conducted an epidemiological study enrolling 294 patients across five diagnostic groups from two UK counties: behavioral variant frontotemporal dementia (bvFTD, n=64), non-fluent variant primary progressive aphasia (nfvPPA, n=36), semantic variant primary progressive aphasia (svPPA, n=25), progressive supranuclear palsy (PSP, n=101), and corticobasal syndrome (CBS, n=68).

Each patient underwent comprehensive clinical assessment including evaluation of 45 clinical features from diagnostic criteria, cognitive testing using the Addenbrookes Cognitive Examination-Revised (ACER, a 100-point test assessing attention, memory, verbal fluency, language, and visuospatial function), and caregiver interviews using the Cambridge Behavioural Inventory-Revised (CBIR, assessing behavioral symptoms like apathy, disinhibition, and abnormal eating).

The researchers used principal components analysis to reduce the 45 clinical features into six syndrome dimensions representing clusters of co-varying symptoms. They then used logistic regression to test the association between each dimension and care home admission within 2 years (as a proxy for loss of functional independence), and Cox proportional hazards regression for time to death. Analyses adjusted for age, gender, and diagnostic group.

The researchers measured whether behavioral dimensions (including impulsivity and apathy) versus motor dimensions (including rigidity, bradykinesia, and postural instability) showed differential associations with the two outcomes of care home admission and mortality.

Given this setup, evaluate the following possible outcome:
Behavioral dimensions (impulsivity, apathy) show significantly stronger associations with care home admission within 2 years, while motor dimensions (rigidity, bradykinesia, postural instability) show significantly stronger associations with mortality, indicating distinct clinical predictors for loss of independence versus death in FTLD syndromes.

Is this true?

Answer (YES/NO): YES